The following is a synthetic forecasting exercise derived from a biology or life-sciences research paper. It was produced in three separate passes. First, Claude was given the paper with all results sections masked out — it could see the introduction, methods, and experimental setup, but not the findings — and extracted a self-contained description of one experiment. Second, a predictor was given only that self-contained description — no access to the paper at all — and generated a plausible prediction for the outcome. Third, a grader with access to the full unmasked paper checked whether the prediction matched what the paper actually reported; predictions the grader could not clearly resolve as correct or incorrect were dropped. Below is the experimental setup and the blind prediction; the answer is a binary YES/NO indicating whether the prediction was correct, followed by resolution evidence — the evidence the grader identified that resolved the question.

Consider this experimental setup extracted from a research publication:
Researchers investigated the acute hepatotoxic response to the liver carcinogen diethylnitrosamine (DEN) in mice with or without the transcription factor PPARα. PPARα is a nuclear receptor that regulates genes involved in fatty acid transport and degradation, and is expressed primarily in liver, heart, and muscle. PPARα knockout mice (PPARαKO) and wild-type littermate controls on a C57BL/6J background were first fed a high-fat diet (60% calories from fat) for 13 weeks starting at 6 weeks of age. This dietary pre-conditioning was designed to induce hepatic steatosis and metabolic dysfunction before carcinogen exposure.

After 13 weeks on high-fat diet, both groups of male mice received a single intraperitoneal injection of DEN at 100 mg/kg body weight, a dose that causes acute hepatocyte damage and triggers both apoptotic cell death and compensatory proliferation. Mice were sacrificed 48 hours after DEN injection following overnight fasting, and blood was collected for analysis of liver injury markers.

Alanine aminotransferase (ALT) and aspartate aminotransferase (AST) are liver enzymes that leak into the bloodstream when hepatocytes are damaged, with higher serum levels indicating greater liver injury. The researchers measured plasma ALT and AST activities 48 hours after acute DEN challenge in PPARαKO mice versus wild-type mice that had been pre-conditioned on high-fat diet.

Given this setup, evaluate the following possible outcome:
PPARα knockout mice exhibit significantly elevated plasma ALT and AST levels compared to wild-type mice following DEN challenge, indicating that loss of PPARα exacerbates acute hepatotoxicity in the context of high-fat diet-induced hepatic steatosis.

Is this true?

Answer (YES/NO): NO